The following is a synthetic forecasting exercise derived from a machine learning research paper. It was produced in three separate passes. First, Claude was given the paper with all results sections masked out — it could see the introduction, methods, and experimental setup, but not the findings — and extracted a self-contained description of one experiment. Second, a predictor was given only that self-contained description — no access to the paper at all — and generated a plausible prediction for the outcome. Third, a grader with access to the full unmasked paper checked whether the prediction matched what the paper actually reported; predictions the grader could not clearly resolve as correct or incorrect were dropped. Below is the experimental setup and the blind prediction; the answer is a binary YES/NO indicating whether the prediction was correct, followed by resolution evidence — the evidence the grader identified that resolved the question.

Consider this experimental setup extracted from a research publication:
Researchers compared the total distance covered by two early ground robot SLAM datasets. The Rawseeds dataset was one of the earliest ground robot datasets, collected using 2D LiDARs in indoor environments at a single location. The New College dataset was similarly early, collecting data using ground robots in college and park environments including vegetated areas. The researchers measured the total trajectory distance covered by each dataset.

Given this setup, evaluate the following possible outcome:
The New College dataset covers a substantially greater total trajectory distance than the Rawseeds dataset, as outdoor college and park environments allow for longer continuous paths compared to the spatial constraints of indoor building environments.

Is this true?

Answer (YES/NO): NO